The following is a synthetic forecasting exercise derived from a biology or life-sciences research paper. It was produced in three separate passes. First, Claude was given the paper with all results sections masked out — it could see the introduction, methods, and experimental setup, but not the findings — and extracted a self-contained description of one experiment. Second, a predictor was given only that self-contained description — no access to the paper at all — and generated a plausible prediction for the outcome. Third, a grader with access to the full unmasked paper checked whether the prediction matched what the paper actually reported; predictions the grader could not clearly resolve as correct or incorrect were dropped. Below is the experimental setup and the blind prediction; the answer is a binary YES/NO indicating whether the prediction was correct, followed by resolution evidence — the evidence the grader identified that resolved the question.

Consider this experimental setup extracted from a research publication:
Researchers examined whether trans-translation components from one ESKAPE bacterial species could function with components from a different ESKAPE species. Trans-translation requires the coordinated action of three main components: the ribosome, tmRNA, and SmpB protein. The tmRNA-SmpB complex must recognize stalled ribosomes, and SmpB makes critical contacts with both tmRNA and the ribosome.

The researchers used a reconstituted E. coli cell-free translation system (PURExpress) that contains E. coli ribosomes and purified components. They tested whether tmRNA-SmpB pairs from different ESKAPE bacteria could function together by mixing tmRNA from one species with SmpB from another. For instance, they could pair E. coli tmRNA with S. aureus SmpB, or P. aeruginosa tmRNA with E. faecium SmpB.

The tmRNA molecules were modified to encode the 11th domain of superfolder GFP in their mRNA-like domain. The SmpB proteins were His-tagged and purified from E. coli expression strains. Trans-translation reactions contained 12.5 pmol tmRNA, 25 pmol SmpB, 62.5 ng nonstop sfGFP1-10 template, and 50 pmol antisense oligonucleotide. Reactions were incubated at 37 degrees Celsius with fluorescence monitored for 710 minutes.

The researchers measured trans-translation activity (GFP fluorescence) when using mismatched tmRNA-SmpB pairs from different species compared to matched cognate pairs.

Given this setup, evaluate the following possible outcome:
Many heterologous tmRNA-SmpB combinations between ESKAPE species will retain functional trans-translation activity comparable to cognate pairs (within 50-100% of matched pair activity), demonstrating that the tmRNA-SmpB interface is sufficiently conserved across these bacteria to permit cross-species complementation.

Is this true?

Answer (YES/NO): NO